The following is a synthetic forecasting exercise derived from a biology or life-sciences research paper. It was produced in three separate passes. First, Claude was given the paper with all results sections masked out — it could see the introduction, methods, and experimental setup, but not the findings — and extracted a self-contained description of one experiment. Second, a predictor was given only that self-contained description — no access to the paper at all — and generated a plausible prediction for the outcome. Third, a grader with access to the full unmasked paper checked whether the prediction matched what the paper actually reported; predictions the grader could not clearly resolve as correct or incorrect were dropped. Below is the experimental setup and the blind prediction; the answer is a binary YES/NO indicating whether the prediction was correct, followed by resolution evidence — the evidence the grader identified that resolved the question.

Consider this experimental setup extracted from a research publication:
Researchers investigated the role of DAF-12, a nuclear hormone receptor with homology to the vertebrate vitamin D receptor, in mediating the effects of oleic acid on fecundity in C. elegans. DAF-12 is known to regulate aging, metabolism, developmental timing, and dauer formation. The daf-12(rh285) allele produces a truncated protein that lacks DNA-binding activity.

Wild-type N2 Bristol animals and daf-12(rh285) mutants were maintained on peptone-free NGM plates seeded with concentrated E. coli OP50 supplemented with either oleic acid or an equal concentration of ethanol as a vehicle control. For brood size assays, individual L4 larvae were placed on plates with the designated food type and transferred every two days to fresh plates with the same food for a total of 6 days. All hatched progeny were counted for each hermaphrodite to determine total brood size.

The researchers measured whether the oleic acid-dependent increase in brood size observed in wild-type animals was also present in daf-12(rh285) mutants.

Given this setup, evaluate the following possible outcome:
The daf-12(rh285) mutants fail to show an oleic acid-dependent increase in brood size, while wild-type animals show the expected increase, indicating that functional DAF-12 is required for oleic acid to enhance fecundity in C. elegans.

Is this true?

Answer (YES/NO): YES